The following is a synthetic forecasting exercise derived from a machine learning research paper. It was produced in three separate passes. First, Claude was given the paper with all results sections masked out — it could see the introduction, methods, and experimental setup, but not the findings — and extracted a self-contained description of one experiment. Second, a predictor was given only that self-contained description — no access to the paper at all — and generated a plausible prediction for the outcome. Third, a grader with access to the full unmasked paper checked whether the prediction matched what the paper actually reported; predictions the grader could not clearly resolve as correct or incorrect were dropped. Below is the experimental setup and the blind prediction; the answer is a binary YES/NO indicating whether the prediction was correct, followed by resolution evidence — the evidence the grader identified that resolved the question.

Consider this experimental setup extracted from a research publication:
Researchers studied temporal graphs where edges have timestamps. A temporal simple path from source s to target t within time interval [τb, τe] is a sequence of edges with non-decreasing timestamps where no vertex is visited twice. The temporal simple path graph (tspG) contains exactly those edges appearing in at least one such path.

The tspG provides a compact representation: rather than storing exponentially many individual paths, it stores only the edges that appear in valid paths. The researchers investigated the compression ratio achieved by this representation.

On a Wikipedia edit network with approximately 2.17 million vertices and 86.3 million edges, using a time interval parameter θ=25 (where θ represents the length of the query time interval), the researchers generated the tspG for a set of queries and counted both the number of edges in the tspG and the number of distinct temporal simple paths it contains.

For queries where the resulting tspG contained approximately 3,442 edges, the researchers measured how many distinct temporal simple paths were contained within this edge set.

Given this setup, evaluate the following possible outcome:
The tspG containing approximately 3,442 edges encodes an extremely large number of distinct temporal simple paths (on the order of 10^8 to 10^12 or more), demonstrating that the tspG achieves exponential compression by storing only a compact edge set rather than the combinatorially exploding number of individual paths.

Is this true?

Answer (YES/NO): YES